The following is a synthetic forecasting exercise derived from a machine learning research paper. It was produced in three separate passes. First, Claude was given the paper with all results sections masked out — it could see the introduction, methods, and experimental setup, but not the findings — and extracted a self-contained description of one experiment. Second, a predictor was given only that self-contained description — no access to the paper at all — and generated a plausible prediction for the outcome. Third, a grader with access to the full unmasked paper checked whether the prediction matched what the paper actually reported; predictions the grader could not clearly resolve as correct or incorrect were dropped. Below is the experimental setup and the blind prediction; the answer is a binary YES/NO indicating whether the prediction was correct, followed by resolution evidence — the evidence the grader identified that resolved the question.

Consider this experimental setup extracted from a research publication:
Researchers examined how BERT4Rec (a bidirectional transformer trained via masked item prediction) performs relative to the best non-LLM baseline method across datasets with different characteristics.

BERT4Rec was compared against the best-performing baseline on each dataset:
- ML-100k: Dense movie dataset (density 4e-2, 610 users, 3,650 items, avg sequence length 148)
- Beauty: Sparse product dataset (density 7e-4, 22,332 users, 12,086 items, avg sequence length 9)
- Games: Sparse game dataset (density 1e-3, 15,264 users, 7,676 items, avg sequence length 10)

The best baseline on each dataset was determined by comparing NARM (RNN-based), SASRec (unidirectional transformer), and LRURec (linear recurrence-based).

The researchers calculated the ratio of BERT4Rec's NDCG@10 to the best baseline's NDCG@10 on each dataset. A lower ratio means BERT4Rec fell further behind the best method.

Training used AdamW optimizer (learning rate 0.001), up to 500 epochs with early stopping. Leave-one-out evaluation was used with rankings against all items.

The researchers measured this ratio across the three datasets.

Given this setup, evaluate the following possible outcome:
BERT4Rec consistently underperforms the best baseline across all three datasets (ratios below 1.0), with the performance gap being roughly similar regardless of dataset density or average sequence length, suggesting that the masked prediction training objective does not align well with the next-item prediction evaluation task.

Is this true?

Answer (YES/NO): NO